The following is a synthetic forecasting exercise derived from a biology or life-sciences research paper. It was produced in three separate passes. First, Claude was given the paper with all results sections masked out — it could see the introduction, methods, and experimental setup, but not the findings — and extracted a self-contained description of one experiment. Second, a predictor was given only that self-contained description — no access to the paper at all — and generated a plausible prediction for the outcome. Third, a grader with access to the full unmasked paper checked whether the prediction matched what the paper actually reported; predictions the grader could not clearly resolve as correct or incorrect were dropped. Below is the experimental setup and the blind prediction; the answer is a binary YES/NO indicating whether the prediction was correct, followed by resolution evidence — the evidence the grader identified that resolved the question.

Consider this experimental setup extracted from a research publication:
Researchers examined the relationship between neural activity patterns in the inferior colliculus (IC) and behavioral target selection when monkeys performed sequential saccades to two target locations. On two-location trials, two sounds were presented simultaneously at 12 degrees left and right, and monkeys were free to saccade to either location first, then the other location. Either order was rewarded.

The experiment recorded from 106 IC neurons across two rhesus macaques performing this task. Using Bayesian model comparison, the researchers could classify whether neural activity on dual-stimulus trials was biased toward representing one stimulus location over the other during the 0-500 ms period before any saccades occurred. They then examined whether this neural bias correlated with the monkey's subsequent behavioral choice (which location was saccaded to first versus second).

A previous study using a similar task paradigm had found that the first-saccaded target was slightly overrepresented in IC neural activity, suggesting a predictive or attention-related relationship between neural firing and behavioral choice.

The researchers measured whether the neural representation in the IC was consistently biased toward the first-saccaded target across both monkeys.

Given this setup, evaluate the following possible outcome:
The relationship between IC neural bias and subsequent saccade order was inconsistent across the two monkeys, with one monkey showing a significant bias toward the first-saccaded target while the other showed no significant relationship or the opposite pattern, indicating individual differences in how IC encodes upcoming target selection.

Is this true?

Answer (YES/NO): NO